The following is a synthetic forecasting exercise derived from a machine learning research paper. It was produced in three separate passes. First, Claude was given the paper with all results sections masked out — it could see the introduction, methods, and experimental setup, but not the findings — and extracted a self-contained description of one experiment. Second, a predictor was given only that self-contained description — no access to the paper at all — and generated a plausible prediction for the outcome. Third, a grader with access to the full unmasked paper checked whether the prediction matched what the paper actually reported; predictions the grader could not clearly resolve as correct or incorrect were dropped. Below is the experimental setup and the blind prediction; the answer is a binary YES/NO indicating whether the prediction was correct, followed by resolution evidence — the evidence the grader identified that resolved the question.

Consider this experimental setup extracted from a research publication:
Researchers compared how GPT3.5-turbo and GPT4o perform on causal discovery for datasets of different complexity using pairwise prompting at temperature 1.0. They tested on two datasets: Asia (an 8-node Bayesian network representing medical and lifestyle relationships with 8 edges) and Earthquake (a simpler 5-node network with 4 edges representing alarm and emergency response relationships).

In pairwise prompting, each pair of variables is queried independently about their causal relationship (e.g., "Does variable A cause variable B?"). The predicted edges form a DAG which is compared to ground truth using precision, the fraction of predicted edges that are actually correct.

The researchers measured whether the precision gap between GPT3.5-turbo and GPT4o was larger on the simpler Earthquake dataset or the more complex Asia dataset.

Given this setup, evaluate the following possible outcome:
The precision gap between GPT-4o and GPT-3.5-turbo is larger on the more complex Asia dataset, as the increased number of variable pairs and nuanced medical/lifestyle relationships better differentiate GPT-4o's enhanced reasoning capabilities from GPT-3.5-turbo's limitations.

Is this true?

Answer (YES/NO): YES